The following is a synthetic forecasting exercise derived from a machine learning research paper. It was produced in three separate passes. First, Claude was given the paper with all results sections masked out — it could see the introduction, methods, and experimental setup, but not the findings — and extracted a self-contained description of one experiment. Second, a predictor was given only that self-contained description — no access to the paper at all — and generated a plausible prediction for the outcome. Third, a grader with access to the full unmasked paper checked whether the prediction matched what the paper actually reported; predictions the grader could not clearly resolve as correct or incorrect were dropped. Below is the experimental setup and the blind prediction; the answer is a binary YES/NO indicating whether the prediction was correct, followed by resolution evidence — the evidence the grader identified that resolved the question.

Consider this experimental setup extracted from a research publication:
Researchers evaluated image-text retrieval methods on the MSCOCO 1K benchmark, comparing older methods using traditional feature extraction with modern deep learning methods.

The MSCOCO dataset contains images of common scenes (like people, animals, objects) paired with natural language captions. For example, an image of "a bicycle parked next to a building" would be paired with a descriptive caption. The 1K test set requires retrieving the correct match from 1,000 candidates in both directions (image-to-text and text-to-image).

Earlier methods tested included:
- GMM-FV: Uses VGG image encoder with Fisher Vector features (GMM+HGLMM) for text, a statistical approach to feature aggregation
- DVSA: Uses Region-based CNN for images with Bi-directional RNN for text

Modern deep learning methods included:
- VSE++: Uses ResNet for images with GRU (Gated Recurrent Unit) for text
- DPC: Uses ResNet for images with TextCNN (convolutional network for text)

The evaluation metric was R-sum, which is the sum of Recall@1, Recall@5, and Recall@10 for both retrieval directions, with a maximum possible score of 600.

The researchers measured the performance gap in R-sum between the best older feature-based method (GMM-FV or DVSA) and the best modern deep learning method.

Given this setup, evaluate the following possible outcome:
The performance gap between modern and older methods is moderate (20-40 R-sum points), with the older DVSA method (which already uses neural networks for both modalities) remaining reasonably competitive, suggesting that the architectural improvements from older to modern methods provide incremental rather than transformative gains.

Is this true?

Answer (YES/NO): NO